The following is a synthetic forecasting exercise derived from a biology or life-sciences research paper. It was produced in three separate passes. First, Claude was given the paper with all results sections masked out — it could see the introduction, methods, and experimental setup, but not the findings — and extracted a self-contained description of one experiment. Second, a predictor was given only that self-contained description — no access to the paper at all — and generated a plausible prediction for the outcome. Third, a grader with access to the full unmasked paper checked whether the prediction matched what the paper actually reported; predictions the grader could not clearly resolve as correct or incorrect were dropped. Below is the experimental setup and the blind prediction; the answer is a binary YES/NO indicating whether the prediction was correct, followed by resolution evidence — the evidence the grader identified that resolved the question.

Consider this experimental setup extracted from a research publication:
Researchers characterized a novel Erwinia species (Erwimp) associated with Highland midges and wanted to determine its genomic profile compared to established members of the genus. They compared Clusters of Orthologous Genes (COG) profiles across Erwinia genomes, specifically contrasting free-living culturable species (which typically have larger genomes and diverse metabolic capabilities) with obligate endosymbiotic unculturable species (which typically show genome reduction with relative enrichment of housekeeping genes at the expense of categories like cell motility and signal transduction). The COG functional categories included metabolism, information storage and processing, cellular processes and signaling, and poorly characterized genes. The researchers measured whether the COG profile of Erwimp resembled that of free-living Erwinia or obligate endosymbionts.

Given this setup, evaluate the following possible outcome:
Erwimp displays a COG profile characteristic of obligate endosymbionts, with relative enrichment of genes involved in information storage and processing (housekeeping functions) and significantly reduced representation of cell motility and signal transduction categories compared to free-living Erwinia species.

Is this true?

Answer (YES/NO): NO